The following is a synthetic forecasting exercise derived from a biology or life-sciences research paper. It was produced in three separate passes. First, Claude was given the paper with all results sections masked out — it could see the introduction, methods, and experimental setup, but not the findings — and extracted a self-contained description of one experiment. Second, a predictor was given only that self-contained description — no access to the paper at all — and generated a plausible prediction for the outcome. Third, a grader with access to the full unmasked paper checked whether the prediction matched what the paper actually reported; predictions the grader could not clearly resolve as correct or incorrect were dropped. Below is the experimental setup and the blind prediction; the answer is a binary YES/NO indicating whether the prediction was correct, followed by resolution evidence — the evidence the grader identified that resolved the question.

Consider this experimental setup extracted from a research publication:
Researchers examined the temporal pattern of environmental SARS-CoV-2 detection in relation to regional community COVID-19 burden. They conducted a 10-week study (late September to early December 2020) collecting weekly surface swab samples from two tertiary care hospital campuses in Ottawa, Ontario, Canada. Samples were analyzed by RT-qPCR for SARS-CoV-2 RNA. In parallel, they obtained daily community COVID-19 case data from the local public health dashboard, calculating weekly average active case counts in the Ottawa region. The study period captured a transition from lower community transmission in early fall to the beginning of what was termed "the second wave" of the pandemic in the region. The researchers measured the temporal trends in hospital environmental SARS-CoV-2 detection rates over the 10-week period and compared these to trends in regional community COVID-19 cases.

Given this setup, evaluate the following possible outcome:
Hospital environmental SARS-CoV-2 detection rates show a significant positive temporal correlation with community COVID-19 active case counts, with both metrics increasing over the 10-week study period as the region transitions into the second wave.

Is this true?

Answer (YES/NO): NO